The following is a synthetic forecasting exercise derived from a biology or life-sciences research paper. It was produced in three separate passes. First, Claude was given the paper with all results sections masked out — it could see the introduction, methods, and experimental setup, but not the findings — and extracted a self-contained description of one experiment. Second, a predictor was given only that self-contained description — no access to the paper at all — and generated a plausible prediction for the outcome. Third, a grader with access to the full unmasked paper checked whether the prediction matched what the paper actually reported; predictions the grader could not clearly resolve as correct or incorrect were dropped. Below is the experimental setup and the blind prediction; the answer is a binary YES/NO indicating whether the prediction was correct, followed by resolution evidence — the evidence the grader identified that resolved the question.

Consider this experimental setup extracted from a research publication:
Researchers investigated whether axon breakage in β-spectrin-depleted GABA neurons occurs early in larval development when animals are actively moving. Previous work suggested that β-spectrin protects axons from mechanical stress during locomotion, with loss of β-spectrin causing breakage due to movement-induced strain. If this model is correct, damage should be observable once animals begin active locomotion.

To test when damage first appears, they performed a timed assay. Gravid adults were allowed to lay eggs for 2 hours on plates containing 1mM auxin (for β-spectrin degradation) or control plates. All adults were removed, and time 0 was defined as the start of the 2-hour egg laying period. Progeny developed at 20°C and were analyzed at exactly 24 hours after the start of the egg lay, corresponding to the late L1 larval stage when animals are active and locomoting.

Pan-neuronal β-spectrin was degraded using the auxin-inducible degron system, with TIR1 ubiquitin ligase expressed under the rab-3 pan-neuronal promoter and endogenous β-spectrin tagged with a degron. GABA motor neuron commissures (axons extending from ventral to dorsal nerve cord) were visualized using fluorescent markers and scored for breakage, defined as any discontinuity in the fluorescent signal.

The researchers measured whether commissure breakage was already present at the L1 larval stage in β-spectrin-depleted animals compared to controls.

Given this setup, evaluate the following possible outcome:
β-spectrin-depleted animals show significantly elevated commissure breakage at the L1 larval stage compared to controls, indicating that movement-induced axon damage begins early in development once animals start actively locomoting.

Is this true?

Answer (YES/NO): NO